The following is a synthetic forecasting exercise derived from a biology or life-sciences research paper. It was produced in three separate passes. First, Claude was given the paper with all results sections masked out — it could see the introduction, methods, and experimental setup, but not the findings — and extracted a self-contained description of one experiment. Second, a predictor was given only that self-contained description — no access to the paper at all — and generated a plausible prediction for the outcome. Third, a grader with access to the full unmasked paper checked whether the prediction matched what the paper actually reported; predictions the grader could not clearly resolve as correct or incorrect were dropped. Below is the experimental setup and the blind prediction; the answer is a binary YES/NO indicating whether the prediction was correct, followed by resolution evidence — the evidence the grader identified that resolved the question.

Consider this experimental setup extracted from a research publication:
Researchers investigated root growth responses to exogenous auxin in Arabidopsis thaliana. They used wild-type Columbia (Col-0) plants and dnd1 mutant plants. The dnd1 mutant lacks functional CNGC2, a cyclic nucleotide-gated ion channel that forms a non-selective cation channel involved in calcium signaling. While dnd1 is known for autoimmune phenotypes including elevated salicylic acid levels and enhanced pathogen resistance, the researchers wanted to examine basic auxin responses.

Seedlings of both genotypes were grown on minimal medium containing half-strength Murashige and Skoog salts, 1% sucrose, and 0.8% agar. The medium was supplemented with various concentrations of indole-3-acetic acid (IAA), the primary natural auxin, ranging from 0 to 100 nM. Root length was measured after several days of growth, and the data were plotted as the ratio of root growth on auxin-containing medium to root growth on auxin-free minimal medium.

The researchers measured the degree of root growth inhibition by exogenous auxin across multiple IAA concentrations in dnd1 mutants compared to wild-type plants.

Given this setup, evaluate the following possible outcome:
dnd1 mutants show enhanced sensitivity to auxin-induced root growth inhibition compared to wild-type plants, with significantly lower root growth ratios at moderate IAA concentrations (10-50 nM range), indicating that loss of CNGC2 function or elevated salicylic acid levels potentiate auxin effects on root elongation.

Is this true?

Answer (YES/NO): NO